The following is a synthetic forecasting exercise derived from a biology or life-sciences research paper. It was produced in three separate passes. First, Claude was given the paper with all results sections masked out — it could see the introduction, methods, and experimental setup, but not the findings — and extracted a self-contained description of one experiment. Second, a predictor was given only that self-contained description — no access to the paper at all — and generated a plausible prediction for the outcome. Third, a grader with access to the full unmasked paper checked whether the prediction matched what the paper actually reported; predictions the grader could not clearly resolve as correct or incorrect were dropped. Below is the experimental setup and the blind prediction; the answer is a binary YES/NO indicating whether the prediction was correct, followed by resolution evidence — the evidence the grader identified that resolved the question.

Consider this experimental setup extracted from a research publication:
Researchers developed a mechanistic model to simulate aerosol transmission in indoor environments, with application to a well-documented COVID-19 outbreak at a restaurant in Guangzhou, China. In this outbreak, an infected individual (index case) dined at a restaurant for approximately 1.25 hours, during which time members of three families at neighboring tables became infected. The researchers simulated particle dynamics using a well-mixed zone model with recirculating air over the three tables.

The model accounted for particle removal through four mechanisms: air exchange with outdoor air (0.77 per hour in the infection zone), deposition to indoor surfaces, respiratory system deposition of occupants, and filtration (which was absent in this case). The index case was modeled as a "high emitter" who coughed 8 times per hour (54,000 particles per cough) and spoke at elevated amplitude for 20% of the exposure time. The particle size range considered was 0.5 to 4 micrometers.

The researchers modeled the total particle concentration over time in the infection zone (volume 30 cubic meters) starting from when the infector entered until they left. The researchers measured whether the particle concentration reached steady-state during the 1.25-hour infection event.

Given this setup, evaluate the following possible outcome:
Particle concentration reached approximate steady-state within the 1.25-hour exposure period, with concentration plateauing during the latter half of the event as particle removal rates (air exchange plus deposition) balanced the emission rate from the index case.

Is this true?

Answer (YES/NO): NO